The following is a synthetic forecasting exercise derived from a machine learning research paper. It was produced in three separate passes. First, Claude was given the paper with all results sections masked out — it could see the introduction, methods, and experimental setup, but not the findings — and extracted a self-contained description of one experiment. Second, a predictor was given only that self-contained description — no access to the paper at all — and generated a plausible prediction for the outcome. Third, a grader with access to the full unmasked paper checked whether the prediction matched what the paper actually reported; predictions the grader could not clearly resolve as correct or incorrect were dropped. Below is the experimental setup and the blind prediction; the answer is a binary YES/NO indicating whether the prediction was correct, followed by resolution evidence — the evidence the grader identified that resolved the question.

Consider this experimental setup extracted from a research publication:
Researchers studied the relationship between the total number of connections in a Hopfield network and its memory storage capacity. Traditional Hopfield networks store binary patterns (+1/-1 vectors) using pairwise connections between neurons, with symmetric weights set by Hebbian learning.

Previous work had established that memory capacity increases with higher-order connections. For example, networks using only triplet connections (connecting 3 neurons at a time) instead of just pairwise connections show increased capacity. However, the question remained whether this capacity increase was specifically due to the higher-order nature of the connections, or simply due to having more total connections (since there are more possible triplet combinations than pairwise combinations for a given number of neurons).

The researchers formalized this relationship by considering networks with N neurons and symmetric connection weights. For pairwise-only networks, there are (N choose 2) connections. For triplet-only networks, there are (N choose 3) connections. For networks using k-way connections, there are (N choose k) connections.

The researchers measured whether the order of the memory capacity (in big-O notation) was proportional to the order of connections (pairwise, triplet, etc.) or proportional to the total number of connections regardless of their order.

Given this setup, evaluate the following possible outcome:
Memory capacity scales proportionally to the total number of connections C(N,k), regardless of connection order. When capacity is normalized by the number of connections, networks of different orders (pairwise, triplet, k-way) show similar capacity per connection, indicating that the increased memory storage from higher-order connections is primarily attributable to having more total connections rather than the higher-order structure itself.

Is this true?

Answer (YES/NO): YES